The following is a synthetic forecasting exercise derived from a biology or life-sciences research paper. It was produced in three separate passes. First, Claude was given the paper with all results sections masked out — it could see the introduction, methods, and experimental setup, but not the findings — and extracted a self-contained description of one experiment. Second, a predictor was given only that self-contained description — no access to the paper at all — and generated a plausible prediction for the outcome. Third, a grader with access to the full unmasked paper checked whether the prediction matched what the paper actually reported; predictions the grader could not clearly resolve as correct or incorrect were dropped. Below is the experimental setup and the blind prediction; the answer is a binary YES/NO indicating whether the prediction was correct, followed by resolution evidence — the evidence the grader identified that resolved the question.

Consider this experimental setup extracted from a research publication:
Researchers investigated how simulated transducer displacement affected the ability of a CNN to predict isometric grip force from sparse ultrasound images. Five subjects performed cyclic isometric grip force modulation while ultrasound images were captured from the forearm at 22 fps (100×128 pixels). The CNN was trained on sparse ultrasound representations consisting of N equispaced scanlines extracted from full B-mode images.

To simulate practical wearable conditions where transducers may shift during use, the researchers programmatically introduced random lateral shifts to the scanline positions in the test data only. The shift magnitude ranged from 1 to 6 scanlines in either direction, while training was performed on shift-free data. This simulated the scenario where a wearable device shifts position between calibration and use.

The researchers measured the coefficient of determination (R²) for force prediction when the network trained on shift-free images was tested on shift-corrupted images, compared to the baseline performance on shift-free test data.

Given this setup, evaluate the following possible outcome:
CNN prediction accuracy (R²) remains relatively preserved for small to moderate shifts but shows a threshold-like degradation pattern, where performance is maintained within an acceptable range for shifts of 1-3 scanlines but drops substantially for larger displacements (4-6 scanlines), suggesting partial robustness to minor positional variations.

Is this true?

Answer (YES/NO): NO